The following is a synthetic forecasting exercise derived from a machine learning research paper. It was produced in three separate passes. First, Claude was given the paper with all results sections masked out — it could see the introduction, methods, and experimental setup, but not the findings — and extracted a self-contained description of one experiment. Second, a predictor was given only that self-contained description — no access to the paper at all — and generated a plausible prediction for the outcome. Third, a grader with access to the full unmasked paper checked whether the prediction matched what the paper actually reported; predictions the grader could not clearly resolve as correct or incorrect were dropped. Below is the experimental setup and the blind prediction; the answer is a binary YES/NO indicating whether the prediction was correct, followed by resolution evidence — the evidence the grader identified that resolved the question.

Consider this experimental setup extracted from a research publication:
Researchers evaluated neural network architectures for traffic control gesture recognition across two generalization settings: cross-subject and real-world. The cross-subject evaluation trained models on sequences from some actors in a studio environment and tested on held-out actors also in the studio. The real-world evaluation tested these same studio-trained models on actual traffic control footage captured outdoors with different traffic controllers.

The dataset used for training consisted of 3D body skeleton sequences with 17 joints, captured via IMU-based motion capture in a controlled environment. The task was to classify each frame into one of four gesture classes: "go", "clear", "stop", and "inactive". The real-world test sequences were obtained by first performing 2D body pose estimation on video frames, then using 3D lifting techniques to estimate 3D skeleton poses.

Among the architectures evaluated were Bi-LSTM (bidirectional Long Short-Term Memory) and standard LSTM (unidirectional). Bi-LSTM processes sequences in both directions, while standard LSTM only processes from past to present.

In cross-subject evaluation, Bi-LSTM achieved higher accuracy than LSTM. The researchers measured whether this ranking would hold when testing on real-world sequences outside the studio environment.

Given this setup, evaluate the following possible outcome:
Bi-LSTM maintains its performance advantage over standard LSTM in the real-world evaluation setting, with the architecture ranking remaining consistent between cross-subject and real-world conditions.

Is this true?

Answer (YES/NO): NO